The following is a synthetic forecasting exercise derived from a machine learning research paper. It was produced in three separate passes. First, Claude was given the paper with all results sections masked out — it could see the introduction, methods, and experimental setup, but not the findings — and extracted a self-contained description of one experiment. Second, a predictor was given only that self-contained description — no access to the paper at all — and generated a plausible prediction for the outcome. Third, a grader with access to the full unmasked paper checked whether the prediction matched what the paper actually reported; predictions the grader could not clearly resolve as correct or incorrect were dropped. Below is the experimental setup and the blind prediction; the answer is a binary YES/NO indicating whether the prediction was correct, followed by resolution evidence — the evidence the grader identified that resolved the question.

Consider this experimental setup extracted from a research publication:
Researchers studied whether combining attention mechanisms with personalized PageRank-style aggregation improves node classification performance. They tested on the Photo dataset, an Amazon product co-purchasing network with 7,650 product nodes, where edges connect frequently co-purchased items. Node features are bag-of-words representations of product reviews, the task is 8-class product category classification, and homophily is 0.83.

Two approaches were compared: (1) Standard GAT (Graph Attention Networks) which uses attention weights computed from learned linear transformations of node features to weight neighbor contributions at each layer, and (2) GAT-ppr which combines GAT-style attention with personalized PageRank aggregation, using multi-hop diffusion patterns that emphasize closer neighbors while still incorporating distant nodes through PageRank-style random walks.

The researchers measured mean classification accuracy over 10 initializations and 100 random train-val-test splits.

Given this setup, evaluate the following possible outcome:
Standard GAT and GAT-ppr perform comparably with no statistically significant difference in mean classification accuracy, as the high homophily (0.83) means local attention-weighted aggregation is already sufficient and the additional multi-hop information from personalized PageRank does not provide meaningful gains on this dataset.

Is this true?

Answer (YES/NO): NO